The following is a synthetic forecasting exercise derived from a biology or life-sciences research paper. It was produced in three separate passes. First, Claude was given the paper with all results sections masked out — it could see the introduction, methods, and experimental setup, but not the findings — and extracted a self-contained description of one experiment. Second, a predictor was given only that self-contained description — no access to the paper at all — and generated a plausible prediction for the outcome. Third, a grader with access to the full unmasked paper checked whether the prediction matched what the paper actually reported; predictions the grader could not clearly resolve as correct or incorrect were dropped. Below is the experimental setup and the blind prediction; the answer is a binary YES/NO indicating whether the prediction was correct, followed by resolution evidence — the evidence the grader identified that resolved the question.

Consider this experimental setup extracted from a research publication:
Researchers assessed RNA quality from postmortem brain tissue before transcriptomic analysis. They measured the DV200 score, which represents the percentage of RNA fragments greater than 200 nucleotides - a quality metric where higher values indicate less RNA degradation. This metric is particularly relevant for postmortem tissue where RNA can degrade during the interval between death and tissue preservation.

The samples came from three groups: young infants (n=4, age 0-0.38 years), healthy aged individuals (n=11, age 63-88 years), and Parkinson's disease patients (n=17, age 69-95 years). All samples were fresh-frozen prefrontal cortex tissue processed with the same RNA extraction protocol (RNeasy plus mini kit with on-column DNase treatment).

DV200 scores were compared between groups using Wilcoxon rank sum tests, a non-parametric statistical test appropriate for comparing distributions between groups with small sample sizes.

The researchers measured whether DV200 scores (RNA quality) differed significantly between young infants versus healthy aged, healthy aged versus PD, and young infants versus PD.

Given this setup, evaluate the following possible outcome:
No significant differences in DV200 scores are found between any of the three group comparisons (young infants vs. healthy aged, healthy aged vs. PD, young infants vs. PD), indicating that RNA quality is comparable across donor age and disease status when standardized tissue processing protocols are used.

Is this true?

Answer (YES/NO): YES